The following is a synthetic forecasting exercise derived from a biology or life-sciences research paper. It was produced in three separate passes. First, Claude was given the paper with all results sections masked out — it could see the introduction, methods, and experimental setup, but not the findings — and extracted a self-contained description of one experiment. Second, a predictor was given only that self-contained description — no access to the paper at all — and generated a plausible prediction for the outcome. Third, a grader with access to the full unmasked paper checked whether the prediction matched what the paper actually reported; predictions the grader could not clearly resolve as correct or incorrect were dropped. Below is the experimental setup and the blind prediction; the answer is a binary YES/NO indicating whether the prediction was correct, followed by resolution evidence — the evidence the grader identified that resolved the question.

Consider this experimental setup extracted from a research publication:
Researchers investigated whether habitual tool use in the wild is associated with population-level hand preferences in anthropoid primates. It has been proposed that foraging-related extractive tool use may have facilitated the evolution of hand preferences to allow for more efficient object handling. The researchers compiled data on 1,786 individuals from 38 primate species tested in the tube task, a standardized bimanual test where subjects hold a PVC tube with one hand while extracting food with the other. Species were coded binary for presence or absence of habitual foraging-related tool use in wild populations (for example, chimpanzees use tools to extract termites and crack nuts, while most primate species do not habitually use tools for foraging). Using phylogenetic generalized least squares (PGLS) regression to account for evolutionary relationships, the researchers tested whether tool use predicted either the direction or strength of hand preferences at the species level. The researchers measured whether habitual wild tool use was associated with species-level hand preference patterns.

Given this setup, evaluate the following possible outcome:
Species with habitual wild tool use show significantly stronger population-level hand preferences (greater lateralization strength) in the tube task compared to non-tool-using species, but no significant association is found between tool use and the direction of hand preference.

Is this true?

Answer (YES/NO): NO